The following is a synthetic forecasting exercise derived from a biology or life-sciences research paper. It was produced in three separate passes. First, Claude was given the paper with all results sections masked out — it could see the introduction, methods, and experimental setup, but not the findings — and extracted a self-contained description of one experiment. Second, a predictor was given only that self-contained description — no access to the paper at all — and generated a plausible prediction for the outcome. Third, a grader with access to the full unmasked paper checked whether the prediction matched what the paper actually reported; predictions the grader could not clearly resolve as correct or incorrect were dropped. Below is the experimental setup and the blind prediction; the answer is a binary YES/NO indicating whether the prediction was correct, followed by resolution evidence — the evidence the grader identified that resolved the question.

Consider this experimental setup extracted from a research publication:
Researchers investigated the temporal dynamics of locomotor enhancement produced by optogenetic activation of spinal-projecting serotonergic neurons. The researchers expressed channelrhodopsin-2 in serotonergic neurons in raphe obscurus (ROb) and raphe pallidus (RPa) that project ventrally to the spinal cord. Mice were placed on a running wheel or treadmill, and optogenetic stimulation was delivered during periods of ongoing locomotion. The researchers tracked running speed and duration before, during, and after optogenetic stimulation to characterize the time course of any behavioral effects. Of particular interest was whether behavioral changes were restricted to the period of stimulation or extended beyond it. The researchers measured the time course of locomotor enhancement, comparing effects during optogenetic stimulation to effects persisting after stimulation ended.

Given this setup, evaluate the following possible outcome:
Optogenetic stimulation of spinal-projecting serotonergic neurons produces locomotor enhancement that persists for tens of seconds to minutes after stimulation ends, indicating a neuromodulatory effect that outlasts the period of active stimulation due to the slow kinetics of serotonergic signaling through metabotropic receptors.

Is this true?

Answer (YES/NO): YES